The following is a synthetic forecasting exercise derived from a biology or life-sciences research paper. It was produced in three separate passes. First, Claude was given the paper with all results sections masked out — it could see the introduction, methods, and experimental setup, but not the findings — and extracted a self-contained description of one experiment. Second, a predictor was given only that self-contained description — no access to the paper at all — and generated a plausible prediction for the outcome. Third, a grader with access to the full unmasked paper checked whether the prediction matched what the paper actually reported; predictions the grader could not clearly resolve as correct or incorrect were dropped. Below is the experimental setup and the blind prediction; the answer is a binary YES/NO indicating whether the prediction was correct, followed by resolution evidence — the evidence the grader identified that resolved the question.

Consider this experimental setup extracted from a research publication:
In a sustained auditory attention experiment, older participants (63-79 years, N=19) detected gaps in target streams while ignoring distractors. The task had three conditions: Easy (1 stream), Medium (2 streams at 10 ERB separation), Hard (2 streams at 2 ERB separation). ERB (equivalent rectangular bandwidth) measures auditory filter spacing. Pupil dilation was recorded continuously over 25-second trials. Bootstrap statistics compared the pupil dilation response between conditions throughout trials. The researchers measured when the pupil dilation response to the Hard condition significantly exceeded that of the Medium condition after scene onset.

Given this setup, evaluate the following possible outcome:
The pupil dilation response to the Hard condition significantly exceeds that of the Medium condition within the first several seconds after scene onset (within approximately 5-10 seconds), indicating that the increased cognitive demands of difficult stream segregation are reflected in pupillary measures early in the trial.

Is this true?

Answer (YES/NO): YES